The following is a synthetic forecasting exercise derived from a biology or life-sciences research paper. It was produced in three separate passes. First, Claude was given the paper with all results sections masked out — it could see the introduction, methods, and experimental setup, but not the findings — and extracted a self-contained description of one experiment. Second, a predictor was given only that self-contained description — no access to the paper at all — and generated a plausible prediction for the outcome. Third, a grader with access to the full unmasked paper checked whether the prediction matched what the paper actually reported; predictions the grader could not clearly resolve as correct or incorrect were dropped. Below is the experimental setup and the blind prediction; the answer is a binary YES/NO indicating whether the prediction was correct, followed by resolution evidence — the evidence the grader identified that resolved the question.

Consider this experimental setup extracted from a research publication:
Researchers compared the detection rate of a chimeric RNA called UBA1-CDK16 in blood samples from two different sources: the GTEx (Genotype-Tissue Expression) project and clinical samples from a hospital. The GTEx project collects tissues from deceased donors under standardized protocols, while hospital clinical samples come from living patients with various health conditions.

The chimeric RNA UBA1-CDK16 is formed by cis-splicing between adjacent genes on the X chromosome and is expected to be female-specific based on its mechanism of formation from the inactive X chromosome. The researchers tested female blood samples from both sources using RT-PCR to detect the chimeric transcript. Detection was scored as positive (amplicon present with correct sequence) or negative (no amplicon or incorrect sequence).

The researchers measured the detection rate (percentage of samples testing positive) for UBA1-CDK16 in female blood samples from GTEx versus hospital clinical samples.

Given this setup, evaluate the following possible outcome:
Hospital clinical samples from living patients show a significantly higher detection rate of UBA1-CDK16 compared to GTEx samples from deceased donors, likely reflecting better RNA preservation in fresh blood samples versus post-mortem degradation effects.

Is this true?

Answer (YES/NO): NO